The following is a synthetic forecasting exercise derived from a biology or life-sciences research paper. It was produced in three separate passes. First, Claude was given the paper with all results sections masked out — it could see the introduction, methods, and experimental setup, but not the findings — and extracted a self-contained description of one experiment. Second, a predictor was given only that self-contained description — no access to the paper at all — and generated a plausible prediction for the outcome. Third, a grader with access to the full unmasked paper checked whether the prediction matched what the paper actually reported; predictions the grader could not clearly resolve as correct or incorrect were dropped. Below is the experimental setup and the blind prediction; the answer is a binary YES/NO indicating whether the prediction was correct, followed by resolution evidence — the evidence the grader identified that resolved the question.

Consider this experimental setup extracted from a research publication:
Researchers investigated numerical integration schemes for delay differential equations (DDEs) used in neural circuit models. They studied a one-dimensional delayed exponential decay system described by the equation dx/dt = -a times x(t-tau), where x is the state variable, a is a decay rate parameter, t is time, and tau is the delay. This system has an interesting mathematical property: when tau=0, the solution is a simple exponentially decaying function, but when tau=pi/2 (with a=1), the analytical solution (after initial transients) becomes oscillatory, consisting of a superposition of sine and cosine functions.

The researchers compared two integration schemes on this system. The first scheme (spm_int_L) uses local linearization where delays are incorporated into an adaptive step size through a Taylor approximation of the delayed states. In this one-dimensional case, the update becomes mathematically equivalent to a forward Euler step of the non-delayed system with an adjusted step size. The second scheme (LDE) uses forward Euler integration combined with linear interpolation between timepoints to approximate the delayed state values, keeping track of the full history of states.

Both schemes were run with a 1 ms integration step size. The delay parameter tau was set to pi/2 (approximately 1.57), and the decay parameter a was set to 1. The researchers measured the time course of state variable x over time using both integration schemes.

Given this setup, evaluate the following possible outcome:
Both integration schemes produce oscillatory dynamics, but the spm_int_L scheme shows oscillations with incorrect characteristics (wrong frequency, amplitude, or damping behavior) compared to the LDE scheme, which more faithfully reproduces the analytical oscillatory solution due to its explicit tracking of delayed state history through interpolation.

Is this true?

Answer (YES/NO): NO